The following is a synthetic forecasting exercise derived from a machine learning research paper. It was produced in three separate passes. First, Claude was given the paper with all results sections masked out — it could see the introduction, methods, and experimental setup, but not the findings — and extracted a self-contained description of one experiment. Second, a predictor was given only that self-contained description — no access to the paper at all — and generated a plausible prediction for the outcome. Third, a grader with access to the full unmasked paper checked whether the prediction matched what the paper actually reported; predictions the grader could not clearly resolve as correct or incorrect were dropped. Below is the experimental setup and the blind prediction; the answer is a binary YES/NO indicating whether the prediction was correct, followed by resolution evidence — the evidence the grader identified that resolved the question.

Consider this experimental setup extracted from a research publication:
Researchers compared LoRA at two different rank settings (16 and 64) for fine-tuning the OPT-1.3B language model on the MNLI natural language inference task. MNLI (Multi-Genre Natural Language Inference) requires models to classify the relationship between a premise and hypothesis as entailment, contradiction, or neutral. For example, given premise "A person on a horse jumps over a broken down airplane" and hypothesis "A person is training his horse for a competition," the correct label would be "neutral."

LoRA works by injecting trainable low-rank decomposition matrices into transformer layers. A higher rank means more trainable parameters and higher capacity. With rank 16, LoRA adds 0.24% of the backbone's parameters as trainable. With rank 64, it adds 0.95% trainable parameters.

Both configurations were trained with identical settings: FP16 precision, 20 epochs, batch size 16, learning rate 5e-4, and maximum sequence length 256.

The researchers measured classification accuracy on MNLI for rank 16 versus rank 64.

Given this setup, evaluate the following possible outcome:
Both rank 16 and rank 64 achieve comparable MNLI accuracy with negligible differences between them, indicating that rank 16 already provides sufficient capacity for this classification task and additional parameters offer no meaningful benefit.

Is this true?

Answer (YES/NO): NO